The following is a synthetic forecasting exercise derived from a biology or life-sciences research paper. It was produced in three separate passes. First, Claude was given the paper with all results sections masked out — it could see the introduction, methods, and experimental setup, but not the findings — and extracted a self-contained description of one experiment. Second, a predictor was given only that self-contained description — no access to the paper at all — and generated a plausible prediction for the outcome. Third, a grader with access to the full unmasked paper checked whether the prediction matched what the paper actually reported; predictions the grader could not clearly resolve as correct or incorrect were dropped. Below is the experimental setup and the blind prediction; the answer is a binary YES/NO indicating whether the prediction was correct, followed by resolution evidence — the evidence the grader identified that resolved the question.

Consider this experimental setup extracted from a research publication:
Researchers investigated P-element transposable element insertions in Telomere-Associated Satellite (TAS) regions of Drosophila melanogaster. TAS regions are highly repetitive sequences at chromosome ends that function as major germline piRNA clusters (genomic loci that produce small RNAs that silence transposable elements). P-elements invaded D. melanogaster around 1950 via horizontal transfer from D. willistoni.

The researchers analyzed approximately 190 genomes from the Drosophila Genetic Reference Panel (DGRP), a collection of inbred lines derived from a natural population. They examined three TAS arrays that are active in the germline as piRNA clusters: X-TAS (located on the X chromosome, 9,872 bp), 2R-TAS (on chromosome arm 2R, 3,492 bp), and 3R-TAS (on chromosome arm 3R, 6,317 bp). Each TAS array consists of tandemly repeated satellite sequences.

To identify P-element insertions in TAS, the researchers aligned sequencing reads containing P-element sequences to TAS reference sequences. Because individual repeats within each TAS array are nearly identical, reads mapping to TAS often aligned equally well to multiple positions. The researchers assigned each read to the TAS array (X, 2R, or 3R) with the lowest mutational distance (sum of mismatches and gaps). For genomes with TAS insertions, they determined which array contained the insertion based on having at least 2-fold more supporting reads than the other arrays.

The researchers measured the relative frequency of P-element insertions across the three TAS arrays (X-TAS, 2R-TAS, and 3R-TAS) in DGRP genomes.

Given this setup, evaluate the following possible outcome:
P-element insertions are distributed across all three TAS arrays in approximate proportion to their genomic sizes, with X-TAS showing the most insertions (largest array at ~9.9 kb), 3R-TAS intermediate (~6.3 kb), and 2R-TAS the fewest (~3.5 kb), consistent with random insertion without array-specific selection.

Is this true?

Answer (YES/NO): NO